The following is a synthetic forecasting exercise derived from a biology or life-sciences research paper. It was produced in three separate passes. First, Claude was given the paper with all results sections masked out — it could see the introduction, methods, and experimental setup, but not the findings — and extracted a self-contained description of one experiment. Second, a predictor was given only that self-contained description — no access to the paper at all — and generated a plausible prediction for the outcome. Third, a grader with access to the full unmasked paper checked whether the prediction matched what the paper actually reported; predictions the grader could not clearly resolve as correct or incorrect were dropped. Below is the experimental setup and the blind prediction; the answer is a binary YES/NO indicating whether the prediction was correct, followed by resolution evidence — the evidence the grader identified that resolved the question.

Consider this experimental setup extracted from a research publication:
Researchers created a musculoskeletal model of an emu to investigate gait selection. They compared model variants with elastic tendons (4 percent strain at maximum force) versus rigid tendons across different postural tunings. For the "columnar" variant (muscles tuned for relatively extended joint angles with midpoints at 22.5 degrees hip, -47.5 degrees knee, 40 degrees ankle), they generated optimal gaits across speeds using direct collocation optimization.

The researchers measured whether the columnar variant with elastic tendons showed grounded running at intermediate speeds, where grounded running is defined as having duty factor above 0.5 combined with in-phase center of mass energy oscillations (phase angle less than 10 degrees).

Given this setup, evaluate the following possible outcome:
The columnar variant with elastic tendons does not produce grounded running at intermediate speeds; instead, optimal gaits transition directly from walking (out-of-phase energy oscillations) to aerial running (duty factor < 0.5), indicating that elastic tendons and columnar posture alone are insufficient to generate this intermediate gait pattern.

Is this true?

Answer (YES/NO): NO